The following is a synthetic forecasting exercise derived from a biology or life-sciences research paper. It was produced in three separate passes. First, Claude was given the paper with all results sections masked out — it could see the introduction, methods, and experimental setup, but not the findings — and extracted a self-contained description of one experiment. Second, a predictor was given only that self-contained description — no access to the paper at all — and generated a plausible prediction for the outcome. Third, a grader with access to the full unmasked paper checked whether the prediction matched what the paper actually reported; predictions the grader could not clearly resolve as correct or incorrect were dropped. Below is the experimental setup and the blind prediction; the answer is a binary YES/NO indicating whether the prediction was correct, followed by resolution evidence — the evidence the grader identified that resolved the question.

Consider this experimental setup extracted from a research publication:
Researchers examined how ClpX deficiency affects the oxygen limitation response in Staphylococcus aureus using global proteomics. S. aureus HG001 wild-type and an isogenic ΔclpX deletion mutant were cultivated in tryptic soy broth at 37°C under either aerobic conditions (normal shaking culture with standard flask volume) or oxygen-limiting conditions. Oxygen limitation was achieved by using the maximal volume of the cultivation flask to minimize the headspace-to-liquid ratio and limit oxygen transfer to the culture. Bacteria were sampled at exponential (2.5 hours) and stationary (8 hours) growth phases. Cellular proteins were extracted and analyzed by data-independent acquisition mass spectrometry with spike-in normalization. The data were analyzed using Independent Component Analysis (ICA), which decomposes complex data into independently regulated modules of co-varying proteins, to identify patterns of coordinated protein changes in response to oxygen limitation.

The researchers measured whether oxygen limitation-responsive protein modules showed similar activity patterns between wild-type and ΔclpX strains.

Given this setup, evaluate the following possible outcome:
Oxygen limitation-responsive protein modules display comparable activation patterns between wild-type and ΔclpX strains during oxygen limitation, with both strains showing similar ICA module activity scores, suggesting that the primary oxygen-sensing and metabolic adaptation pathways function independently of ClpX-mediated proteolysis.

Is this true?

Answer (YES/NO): NO